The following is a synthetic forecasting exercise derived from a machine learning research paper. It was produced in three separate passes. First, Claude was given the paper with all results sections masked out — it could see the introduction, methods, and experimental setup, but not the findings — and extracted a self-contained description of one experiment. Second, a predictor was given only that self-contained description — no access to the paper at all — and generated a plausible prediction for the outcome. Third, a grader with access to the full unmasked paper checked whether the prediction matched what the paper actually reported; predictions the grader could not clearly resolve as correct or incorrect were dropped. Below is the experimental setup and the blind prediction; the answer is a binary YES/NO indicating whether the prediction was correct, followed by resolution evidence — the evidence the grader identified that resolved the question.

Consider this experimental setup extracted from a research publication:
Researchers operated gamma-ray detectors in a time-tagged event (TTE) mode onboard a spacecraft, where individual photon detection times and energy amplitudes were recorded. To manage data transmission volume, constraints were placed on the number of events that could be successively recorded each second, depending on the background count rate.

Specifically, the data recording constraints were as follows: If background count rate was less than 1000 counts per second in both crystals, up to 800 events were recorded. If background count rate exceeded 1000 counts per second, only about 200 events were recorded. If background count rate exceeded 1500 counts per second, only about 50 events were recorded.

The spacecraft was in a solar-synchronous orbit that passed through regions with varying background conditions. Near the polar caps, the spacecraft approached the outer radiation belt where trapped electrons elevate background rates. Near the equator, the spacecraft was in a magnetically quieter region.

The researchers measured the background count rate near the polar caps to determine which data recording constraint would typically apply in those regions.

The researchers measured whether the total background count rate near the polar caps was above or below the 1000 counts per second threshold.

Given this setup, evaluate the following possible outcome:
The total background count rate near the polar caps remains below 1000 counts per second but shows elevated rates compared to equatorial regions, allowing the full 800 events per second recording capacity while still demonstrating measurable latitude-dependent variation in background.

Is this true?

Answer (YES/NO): NO